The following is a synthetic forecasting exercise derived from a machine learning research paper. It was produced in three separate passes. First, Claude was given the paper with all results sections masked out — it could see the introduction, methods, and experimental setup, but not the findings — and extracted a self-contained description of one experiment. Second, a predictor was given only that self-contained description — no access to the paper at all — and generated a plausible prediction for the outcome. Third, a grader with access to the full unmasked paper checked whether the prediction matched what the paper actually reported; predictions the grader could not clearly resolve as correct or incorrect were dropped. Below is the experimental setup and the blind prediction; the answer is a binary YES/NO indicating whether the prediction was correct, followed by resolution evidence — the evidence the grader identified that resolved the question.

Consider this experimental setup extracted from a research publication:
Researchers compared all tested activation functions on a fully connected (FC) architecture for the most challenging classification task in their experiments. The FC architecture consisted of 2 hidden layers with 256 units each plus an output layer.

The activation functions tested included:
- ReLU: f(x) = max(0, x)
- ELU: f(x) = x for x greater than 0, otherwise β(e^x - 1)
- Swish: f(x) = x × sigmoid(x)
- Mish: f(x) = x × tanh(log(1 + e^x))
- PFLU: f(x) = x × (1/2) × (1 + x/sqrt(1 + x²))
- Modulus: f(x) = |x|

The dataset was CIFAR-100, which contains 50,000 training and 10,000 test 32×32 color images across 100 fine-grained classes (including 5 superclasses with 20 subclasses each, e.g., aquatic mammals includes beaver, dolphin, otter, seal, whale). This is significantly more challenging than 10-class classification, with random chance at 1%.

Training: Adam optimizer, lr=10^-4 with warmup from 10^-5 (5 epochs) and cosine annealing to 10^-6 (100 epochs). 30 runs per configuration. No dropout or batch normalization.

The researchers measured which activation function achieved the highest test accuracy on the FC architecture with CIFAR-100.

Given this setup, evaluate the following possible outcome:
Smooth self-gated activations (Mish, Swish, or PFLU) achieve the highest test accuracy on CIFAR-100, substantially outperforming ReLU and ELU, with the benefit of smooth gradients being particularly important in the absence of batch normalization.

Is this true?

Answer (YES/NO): NO